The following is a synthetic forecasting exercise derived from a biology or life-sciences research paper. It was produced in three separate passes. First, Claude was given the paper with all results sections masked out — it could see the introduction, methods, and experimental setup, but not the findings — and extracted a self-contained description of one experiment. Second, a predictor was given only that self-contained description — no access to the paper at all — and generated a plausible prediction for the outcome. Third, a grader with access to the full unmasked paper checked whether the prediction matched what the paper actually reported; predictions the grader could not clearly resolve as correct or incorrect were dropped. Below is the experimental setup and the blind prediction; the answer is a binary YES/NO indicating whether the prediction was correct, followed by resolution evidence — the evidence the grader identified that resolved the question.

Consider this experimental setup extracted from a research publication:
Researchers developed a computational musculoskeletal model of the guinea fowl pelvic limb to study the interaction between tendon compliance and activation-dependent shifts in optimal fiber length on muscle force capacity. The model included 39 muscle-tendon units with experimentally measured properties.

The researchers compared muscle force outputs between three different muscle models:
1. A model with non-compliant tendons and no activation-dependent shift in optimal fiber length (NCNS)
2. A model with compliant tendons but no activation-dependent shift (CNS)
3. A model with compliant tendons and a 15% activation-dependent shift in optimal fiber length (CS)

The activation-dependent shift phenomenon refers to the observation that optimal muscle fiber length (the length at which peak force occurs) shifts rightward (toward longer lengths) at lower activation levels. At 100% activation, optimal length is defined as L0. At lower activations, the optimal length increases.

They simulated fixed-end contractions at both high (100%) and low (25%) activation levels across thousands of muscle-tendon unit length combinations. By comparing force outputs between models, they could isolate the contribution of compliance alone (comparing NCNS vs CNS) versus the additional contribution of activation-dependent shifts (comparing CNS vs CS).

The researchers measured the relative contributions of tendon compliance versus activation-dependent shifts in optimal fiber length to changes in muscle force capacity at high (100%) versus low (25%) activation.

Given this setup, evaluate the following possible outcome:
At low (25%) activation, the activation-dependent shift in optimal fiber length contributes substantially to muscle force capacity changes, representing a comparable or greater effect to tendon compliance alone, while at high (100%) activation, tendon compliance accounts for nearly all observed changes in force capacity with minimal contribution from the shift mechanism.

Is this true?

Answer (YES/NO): YES